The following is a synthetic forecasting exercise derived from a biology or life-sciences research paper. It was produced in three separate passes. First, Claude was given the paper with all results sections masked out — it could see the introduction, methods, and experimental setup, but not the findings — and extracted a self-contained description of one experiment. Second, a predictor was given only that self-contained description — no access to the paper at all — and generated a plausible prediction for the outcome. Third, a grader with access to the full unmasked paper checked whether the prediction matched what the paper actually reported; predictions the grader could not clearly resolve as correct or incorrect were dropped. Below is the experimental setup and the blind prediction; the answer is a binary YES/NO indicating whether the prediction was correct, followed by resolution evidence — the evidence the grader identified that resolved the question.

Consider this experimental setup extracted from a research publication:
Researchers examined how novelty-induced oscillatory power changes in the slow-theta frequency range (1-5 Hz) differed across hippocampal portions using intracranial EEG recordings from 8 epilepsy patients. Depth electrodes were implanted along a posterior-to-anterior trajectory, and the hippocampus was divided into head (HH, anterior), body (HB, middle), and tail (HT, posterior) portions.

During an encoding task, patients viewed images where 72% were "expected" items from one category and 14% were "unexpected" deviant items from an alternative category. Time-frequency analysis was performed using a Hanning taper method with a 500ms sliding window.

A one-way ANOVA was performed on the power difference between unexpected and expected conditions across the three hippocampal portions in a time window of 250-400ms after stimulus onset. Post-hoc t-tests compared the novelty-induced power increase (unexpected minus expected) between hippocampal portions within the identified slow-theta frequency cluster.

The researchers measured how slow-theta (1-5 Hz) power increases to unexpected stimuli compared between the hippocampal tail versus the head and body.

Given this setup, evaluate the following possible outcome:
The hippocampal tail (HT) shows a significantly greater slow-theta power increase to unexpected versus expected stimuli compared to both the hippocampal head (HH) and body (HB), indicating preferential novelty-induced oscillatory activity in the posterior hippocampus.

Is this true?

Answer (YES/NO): NO